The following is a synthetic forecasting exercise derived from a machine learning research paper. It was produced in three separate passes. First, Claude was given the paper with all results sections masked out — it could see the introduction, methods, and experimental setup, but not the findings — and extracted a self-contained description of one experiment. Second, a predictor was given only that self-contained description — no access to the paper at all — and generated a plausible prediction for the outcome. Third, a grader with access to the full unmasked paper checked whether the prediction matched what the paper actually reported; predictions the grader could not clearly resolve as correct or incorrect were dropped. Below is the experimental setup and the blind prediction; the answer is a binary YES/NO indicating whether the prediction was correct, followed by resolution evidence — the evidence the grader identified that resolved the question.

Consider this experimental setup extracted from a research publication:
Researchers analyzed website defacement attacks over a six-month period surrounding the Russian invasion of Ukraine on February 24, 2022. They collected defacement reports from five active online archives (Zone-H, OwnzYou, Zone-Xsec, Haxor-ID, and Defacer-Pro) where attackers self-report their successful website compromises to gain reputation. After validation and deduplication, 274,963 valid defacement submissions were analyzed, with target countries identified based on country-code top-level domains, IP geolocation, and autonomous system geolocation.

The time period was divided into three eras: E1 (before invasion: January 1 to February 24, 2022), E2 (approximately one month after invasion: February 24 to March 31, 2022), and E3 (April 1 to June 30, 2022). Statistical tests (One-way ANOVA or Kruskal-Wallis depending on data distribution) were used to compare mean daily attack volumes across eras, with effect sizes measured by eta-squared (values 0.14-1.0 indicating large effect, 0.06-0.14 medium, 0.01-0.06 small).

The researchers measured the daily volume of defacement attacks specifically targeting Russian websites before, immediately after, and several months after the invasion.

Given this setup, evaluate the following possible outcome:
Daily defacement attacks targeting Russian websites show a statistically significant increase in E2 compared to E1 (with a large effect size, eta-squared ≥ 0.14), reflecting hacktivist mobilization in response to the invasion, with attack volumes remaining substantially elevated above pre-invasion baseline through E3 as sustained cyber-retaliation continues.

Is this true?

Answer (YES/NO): NO